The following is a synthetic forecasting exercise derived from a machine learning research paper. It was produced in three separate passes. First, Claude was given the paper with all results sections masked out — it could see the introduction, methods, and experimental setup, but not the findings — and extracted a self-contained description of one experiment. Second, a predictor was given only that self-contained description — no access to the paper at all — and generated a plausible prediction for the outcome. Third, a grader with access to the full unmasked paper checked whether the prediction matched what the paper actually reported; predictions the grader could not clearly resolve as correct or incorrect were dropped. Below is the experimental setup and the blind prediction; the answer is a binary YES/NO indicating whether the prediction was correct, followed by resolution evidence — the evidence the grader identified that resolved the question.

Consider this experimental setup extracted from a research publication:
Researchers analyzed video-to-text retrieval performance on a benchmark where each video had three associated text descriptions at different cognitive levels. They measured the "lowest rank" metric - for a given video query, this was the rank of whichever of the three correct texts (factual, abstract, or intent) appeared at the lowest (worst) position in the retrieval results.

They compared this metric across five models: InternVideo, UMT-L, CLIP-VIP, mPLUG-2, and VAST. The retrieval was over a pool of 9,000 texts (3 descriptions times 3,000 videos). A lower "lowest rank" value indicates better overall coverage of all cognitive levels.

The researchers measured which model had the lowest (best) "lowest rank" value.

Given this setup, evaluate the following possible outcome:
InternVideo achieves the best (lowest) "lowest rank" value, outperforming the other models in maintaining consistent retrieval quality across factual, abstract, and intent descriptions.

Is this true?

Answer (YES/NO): YES